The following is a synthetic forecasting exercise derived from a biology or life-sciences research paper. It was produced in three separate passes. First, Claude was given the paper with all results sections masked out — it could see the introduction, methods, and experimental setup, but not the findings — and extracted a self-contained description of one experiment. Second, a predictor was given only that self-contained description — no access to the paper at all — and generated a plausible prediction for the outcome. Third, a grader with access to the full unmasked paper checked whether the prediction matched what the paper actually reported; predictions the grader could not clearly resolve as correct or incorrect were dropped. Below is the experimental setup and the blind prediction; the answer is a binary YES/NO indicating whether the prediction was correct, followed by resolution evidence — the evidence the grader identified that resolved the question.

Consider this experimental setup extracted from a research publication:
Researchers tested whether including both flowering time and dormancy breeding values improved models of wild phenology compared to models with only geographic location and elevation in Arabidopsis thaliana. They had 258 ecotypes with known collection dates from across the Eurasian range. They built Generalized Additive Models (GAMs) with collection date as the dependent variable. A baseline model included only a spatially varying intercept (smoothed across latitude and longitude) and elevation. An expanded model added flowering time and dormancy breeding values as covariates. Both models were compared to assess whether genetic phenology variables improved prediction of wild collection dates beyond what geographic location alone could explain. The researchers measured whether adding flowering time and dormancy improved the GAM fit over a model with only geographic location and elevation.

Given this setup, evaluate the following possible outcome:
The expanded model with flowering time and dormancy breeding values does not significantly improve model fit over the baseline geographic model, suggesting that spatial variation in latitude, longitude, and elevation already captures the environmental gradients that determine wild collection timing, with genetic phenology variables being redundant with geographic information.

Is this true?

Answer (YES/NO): YES